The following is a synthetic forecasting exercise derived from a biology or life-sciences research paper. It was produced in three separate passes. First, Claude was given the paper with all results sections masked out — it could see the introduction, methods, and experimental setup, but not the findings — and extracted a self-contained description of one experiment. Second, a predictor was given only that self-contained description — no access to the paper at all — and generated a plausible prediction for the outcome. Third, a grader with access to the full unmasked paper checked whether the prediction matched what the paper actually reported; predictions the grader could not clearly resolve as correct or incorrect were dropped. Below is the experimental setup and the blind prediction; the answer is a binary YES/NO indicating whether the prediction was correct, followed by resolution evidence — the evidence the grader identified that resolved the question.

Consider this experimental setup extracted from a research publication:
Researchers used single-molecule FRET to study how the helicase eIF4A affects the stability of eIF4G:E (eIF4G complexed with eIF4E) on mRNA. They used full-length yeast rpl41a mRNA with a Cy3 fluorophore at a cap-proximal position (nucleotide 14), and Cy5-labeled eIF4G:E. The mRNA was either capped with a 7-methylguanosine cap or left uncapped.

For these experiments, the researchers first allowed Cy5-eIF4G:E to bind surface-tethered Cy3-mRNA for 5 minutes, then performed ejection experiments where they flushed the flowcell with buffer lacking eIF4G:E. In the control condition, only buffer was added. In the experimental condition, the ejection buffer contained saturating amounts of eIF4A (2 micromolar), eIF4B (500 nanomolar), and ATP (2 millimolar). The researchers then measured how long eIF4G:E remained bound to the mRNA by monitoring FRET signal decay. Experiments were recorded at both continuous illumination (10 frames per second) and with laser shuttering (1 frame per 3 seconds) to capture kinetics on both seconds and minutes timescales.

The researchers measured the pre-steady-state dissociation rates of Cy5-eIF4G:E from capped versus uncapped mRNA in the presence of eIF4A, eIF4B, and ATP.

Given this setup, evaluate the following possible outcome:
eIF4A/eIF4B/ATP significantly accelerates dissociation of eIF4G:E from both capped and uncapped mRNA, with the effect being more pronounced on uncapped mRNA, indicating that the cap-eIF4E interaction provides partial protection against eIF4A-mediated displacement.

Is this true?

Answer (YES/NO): NO